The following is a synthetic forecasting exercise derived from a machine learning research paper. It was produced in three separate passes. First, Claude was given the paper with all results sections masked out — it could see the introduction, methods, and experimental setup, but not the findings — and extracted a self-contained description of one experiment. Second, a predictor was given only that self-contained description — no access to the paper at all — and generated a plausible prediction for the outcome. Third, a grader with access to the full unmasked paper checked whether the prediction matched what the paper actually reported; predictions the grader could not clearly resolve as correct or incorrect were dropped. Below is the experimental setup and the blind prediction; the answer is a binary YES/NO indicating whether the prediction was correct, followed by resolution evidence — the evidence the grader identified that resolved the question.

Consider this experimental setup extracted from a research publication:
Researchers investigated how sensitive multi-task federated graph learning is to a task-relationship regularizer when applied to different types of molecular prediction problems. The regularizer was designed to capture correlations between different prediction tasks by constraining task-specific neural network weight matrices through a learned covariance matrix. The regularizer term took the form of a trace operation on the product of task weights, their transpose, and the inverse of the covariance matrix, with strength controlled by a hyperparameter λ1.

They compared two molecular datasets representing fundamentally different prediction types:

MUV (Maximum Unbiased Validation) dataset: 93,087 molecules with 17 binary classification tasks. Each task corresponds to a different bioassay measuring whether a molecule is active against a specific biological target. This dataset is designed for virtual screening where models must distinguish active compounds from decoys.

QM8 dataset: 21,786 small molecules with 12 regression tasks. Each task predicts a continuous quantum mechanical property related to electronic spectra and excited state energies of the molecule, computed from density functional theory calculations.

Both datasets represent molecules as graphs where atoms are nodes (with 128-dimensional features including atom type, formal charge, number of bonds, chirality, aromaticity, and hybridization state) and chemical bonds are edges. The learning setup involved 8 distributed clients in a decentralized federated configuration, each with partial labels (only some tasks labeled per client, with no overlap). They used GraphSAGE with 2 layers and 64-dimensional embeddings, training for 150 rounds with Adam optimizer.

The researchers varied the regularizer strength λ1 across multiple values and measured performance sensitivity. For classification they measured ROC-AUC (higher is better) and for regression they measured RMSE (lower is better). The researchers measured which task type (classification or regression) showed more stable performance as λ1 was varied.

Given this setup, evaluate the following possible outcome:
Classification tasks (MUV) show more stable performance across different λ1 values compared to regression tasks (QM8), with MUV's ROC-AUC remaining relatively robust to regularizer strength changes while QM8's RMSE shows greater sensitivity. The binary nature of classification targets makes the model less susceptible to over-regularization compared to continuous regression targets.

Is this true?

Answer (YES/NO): NO